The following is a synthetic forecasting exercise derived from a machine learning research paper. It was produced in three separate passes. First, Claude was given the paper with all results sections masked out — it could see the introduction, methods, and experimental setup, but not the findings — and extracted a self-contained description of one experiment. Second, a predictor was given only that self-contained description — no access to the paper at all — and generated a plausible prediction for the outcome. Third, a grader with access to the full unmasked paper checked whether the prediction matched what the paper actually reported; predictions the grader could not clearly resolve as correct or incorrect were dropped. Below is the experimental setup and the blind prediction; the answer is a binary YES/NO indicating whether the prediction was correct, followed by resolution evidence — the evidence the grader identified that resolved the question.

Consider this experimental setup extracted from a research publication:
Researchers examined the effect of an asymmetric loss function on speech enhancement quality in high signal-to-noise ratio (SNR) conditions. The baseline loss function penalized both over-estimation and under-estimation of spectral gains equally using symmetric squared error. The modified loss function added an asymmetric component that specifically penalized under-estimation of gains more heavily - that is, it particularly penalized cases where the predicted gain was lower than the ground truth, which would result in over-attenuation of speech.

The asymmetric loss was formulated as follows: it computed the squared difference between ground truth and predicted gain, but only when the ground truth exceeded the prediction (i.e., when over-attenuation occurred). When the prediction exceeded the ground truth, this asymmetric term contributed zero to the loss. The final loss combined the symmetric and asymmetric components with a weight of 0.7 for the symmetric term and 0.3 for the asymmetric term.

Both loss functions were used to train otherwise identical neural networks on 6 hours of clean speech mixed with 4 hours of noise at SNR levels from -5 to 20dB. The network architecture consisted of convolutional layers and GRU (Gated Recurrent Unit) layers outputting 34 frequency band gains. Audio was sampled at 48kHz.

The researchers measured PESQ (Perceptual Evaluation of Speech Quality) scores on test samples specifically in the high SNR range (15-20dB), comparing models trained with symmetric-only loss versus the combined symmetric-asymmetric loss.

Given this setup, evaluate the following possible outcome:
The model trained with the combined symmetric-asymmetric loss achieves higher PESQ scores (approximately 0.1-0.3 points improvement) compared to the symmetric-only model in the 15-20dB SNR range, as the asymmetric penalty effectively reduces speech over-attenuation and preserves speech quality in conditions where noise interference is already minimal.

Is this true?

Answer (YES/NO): NO